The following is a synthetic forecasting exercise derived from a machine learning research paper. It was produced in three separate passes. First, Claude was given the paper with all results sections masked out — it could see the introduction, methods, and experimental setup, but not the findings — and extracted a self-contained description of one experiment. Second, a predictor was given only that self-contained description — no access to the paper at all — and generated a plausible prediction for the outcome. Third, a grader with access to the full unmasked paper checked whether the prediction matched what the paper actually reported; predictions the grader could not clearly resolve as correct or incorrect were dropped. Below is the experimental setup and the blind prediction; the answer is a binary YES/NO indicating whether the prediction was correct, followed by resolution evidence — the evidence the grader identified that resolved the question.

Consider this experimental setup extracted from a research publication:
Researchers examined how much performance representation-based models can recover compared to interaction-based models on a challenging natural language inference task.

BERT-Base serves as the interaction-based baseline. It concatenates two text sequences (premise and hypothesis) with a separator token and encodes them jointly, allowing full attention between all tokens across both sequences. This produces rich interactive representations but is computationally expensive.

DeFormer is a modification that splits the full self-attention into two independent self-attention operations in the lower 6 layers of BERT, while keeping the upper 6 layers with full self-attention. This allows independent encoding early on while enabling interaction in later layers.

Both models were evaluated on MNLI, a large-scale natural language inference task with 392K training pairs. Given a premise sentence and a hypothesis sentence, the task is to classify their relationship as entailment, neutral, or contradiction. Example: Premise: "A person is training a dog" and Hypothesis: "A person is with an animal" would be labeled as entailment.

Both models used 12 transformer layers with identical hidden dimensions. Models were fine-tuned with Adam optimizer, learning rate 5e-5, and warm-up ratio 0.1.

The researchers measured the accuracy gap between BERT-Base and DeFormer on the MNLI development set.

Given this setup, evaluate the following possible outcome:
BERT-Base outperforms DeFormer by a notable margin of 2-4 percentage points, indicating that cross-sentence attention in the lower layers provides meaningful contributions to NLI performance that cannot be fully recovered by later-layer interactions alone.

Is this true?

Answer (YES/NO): NO